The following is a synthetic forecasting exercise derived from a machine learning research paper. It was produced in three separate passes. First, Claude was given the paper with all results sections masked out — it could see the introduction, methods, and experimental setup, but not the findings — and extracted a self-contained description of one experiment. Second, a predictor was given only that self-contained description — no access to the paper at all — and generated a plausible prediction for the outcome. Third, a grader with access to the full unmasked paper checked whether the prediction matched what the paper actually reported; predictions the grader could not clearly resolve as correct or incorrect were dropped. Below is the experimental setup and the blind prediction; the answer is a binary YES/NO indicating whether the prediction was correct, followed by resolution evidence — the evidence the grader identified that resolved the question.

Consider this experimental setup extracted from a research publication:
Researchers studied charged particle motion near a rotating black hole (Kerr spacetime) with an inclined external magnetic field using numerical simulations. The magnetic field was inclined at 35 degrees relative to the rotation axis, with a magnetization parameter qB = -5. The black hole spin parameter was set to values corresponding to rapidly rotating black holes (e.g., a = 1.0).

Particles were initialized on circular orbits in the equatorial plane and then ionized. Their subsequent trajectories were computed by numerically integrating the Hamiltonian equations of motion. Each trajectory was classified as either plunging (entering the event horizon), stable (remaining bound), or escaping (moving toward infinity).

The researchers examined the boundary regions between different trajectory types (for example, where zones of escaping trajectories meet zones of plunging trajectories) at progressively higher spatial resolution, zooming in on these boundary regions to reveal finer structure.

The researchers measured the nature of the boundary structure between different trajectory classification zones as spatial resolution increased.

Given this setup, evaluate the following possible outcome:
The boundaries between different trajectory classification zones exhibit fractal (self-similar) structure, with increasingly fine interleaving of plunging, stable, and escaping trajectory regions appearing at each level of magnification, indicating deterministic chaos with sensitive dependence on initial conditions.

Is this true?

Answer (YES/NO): YES